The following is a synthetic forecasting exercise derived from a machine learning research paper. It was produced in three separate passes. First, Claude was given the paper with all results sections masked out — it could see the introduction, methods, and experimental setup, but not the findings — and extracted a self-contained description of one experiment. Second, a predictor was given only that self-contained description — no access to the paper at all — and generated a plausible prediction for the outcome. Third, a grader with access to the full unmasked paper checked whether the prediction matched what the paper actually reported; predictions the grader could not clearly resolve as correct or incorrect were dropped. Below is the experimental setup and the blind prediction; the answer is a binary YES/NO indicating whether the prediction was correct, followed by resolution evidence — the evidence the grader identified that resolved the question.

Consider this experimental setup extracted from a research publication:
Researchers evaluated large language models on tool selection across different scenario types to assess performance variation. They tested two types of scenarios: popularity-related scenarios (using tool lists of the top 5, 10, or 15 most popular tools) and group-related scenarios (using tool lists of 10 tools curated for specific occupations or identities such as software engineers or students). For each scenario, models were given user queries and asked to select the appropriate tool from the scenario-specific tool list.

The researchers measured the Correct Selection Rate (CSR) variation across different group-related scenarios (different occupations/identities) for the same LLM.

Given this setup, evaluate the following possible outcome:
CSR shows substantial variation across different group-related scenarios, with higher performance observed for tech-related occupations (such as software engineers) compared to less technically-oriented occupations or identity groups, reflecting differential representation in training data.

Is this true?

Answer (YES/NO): NO